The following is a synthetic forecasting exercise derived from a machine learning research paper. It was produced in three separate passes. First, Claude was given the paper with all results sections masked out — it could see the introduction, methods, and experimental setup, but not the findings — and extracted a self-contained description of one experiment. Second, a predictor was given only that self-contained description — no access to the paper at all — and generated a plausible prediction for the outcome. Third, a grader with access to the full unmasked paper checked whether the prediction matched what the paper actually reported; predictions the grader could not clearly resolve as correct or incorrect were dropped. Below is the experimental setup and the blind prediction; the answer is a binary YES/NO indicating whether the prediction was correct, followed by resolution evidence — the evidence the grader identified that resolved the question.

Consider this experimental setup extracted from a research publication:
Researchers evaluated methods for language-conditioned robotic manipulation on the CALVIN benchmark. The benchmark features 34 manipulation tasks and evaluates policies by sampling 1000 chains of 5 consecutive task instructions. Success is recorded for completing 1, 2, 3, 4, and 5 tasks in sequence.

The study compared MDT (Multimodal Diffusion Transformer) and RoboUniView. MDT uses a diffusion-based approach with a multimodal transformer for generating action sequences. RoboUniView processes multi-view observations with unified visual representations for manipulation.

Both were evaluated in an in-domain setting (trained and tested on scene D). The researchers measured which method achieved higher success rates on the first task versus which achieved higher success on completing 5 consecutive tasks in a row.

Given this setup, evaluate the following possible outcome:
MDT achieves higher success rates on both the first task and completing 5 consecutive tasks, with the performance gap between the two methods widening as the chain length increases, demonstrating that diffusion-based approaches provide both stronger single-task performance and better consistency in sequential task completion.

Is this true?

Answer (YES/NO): NO